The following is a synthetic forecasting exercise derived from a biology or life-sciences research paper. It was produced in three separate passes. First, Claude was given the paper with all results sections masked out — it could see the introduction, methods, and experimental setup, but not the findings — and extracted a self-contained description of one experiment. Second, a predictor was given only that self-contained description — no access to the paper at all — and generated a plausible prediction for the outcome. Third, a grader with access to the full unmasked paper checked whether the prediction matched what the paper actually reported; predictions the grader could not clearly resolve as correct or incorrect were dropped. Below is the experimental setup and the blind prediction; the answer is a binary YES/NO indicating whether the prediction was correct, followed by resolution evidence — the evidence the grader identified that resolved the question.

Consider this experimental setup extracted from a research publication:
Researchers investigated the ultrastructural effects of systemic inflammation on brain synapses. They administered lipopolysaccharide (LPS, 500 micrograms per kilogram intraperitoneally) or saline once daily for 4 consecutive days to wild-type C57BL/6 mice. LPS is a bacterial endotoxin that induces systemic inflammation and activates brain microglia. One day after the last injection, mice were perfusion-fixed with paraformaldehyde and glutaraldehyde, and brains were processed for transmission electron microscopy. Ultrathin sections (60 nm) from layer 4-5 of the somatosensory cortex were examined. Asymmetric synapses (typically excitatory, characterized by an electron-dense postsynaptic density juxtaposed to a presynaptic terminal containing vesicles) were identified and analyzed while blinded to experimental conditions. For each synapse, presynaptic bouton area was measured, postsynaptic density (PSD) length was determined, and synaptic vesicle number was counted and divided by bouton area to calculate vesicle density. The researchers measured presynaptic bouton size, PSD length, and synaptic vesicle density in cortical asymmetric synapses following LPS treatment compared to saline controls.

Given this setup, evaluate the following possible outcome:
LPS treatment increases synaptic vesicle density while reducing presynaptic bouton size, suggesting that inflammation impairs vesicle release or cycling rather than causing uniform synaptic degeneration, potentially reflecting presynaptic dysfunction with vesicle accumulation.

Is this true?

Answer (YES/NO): NO